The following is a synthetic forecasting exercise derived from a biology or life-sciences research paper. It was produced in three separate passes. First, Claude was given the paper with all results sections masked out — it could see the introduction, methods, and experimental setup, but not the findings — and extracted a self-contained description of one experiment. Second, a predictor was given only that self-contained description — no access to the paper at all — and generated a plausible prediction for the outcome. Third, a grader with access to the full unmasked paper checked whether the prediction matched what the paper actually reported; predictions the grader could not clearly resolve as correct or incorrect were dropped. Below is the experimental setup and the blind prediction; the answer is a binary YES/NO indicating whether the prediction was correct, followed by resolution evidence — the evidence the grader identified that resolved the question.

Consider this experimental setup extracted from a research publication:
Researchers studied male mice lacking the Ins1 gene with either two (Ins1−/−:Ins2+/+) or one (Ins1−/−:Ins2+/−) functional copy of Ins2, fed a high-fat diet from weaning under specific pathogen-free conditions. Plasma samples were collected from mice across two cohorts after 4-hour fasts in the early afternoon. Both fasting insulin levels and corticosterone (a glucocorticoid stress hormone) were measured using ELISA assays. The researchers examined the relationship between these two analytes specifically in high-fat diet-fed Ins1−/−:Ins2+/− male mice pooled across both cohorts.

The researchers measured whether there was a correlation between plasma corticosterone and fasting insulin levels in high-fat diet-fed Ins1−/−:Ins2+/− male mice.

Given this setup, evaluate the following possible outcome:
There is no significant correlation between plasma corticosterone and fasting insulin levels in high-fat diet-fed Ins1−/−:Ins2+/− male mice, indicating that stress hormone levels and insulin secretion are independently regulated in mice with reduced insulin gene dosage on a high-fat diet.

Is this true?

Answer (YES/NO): NO